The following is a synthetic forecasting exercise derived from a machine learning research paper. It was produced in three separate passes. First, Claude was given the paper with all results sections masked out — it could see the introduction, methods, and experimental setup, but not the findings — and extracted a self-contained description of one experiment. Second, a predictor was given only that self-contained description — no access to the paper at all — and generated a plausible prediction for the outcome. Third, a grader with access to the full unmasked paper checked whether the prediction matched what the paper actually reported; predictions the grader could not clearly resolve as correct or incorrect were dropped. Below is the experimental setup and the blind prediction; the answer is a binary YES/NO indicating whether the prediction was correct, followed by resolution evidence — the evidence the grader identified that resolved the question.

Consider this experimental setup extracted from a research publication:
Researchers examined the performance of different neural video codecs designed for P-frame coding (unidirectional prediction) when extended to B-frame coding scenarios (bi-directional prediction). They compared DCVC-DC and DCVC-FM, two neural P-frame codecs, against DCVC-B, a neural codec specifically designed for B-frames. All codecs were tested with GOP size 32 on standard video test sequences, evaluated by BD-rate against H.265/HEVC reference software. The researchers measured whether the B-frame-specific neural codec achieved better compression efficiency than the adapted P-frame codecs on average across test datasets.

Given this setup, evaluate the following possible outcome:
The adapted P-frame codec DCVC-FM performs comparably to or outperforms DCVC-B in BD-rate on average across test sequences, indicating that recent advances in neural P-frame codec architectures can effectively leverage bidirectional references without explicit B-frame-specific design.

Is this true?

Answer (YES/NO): NO